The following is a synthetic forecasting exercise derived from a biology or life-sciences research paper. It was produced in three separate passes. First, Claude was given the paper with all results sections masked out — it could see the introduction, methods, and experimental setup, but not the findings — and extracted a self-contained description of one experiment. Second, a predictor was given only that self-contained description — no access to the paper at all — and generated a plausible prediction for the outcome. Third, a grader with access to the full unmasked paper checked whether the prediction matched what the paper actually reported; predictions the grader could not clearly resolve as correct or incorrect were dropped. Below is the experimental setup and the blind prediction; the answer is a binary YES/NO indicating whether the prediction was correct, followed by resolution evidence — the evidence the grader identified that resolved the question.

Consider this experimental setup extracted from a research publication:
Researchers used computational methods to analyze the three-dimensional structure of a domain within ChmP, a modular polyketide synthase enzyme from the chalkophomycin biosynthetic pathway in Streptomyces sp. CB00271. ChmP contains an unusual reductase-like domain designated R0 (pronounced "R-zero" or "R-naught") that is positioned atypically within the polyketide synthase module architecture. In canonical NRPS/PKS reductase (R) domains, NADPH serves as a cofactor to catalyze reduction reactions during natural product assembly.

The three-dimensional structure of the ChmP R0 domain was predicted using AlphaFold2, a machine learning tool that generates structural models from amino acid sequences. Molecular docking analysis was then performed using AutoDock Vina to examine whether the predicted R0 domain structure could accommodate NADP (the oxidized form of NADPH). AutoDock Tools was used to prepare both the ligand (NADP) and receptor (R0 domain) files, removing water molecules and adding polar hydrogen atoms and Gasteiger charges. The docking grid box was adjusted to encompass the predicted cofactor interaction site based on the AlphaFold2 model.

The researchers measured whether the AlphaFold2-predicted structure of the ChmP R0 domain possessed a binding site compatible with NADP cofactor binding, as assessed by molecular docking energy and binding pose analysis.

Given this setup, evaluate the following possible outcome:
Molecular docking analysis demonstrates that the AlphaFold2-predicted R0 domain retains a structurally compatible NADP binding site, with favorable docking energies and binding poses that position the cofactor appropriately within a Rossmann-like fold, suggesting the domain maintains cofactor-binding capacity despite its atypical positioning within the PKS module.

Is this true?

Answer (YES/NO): YES